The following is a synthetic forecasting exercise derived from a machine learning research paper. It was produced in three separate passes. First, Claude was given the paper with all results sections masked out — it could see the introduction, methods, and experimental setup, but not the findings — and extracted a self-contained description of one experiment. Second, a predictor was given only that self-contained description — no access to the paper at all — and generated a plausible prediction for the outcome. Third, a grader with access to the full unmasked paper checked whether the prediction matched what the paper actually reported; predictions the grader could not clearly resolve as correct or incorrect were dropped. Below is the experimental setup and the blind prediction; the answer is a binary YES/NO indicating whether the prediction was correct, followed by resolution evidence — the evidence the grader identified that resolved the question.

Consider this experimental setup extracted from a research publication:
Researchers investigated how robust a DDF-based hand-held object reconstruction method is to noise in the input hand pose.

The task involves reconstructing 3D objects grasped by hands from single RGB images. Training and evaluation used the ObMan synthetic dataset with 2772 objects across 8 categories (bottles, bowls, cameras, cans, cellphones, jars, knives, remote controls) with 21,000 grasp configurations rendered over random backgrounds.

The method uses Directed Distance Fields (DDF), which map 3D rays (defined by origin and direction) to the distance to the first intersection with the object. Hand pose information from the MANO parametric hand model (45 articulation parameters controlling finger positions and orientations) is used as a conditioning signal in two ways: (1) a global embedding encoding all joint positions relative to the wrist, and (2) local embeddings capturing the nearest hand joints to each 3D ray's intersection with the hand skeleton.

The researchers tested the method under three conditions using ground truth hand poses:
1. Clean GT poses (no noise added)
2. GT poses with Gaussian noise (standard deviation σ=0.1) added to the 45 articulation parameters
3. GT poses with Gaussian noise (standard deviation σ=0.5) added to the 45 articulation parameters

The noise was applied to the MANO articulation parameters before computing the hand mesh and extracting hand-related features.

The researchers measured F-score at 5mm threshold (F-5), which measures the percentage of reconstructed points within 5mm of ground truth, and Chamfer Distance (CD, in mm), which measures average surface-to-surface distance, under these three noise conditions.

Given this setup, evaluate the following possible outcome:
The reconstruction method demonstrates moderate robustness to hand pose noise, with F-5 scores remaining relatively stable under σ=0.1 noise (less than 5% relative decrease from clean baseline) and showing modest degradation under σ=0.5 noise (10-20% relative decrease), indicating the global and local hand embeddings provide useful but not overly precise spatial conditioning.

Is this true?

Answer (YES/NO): YES